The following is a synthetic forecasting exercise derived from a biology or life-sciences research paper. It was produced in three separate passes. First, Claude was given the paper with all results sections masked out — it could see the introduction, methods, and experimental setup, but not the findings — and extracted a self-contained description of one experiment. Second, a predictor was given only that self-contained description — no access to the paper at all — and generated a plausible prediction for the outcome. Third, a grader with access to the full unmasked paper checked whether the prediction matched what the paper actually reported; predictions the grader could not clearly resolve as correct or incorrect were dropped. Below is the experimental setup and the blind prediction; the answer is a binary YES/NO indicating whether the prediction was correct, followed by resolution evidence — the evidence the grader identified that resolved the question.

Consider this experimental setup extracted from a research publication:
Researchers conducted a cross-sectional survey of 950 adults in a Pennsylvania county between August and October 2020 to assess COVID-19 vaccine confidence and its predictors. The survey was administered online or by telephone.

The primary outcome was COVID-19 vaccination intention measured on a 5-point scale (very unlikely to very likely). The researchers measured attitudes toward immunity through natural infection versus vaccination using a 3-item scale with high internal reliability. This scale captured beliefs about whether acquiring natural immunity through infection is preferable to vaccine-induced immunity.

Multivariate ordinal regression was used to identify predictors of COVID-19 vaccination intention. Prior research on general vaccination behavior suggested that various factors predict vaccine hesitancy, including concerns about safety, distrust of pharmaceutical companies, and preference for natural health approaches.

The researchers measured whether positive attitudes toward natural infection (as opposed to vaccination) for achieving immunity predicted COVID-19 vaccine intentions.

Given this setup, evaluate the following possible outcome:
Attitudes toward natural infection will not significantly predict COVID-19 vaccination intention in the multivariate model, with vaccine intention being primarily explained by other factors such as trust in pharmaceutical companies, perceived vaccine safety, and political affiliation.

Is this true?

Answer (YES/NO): NO